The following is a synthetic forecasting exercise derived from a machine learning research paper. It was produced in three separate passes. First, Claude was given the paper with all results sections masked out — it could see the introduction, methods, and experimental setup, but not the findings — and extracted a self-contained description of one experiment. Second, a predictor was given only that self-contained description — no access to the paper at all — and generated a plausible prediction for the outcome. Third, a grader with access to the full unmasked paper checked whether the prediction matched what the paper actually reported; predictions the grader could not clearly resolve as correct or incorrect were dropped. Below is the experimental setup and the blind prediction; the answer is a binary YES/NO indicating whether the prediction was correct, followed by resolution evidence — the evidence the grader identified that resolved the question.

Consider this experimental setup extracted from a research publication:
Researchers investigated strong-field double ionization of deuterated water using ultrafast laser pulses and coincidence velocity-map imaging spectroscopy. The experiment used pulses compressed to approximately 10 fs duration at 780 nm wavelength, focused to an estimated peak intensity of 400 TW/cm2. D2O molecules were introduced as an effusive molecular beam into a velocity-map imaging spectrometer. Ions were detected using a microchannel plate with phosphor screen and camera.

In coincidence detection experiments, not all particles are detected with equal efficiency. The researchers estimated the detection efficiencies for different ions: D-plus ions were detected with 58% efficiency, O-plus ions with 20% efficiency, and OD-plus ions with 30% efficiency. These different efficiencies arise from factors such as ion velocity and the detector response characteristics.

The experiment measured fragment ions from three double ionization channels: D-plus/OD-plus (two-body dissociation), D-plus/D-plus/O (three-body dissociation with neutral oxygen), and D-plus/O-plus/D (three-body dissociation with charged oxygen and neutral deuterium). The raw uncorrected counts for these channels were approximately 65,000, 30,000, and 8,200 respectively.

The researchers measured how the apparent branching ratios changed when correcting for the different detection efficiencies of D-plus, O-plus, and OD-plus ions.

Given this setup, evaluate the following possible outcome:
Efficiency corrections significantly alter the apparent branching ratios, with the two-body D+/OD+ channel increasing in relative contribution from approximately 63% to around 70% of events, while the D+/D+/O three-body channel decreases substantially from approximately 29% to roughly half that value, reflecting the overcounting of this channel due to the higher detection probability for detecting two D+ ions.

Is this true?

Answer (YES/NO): NO